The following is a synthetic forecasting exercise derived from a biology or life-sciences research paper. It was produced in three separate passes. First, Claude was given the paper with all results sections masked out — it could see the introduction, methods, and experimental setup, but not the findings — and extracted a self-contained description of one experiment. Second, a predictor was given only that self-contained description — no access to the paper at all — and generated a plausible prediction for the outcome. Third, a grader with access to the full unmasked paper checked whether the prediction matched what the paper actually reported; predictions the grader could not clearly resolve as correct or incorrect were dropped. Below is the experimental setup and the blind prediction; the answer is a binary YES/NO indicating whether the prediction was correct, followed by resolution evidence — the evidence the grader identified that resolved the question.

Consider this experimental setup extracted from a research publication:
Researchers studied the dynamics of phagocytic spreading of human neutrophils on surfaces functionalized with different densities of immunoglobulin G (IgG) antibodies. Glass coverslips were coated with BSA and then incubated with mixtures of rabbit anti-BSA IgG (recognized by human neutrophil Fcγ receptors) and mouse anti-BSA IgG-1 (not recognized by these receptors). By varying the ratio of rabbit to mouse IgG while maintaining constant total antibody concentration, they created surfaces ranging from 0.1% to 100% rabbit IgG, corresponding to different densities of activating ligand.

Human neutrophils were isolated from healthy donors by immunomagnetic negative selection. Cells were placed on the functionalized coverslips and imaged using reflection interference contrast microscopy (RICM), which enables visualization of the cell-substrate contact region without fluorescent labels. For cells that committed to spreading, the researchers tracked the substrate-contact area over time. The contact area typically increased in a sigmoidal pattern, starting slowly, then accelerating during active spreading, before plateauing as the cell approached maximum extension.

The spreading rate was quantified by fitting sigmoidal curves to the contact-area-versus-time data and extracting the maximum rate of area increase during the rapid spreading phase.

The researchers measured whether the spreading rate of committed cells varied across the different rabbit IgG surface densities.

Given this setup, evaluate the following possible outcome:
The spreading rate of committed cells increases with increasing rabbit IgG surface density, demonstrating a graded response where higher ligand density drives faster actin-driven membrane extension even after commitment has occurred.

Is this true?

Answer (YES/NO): NO